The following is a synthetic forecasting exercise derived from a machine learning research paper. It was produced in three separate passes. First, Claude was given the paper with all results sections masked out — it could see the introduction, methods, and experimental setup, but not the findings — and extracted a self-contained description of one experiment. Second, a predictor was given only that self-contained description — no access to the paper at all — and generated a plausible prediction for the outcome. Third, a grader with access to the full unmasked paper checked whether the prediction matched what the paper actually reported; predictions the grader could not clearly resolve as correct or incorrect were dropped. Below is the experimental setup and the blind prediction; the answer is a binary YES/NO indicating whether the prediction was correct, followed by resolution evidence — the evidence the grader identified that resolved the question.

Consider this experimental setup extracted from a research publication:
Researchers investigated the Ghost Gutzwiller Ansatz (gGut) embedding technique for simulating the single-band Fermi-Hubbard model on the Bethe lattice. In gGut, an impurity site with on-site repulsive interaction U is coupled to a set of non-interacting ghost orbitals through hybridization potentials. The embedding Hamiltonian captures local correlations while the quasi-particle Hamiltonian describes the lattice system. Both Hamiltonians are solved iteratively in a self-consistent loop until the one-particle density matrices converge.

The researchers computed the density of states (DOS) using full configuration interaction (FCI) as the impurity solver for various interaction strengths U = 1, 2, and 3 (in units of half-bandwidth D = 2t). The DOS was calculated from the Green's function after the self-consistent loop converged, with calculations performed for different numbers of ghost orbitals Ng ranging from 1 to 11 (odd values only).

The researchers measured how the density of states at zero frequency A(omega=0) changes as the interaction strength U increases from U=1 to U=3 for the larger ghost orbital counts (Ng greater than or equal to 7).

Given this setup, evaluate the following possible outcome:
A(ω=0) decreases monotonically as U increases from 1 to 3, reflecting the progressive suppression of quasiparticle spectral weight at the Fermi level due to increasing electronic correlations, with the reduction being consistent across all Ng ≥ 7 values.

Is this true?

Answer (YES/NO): NO